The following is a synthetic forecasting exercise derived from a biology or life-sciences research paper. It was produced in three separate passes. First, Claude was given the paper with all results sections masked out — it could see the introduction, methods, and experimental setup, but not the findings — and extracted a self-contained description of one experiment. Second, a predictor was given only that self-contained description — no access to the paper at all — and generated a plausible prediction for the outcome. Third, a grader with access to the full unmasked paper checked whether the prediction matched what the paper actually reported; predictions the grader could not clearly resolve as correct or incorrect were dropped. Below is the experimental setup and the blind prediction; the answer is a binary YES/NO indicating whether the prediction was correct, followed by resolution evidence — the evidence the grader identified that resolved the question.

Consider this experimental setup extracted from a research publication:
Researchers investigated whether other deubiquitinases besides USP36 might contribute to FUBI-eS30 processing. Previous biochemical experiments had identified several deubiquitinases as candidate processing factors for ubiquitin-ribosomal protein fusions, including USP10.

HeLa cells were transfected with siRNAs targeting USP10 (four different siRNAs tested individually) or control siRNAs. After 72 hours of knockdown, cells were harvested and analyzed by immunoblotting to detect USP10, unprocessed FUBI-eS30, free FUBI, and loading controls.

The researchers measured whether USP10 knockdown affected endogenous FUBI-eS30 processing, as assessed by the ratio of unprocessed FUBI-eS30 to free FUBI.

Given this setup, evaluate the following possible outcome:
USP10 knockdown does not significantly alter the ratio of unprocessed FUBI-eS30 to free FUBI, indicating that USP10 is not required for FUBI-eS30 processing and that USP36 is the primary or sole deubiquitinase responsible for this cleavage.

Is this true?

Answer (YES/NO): YES